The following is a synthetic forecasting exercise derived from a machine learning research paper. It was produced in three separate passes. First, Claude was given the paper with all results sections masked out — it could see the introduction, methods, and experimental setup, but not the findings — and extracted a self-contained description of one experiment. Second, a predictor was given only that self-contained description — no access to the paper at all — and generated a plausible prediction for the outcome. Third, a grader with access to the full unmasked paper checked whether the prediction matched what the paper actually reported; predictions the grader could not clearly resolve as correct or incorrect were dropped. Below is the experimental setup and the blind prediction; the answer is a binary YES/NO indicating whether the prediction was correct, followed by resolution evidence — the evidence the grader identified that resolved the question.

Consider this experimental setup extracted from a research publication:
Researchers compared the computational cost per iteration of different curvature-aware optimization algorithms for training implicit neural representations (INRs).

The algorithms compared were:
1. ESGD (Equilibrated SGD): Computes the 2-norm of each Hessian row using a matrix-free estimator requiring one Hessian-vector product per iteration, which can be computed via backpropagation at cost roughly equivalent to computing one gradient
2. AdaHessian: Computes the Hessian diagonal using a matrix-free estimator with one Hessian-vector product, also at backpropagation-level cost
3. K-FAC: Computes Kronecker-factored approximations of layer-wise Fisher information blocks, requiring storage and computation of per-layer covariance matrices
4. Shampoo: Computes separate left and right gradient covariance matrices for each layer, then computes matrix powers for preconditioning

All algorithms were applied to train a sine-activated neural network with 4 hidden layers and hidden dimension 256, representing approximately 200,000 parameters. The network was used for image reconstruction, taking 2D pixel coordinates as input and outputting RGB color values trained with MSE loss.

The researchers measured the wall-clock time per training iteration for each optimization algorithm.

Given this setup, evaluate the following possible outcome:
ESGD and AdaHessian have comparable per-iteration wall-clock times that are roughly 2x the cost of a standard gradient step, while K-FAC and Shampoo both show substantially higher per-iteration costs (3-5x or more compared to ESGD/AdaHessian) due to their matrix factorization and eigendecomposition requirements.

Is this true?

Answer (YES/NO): NO